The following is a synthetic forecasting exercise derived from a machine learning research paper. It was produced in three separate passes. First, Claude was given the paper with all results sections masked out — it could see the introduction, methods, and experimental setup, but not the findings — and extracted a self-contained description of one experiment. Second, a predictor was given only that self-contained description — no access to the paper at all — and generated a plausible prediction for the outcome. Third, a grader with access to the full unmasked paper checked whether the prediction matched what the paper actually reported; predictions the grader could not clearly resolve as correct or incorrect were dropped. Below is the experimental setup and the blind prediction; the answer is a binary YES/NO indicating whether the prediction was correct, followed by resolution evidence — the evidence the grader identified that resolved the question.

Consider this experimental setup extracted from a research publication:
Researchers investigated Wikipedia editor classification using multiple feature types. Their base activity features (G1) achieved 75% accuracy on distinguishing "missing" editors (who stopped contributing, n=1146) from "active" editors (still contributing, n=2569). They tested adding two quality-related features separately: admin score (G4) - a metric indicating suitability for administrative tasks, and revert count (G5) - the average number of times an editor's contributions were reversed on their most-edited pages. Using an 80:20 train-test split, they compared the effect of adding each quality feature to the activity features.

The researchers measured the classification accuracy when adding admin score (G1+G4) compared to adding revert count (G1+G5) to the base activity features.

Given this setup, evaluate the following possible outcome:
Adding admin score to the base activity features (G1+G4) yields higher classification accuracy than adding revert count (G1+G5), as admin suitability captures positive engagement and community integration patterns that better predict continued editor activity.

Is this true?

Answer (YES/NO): YES